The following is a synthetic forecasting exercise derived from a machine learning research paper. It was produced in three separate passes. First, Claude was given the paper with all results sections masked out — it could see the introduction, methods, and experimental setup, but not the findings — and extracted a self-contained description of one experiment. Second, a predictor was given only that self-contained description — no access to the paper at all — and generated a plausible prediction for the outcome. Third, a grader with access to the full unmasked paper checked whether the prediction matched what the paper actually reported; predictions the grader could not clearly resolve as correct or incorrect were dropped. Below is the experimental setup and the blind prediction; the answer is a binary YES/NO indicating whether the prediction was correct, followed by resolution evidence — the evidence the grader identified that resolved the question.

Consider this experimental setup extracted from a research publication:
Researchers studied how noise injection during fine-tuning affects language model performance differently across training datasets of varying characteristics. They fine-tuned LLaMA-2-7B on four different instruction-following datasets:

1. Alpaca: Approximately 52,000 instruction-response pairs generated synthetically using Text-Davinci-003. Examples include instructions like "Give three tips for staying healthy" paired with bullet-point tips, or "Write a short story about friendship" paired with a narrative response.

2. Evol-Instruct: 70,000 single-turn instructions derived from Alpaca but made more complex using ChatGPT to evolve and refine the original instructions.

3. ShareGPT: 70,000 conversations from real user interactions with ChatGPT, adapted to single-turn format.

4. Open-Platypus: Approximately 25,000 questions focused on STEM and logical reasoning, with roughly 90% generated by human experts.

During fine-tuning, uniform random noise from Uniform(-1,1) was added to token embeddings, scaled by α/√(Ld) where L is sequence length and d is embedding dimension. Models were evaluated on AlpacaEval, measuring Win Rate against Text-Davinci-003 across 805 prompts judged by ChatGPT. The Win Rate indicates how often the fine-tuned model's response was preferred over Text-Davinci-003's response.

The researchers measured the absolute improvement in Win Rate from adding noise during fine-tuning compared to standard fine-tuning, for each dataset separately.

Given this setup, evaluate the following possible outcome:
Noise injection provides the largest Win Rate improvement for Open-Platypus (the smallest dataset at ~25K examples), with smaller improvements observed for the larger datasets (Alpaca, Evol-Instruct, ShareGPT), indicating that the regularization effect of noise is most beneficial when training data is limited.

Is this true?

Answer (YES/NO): NO